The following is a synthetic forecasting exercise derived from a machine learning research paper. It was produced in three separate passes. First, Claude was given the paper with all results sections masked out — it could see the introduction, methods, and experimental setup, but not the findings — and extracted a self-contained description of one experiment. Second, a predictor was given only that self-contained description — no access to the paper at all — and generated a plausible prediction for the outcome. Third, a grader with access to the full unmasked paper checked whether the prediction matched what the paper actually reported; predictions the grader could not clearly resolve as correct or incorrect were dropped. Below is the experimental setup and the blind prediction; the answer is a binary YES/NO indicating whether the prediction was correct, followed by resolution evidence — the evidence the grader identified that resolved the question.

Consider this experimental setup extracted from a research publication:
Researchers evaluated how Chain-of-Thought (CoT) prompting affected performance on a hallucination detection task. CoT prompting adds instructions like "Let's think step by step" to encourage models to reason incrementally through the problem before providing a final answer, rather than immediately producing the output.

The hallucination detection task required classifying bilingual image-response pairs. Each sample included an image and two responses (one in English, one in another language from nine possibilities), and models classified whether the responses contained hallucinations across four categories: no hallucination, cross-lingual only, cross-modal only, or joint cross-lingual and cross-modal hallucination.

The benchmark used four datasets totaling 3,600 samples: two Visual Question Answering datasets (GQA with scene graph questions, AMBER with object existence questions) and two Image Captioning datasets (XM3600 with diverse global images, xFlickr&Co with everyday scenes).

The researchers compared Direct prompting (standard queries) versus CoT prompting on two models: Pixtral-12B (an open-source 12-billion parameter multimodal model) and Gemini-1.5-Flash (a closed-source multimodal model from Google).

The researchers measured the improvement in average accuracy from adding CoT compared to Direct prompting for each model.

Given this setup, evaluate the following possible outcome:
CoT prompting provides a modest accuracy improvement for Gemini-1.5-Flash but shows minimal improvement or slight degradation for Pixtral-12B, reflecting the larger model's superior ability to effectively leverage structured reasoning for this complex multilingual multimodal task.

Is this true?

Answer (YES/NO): NO